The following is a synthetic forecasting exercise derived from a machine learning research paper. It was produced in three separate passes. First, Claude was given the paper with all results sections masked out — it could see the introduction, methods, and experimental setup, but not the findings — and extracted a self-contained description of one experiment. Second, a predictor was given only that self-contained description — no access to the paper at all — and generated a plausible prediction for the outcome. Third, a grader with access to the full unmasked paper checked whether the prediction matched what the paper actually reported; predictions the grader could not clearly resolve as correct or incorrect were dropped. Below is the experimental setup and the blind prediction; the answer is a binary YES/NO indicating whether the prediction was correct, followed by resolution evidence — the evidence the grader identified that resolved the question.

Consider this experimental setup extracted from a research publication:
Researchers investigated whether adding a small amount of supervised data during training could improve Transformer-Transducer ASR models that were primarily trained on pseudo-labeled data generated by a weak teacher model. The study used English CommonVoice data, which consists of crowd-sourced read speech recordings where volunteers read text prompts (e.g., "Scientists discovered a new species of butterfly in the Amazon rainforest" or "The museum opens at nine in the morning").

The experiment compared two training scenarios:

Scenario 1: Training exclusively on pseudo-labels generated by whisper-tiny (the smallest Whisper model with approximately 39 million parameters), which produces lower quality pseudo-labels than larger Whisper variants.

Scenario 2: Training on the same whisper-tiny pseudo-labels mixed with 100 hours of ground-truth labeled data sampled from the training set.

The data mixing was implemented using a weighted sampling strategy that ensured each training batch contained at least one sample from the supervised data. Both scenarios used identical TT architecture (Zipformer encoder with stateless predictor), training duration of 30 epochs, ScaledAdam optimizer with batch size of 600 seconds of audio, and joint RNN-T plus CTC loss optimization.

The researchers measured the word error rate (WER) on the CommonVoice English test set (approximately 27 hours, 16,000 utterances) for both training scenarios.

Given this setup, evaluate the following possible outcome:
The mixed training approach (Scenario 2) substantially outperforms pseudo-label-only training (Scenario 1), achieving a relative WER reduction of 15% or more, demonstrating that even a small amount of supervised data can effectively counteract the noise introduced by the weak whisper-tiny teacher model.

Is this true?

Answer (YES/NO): NO